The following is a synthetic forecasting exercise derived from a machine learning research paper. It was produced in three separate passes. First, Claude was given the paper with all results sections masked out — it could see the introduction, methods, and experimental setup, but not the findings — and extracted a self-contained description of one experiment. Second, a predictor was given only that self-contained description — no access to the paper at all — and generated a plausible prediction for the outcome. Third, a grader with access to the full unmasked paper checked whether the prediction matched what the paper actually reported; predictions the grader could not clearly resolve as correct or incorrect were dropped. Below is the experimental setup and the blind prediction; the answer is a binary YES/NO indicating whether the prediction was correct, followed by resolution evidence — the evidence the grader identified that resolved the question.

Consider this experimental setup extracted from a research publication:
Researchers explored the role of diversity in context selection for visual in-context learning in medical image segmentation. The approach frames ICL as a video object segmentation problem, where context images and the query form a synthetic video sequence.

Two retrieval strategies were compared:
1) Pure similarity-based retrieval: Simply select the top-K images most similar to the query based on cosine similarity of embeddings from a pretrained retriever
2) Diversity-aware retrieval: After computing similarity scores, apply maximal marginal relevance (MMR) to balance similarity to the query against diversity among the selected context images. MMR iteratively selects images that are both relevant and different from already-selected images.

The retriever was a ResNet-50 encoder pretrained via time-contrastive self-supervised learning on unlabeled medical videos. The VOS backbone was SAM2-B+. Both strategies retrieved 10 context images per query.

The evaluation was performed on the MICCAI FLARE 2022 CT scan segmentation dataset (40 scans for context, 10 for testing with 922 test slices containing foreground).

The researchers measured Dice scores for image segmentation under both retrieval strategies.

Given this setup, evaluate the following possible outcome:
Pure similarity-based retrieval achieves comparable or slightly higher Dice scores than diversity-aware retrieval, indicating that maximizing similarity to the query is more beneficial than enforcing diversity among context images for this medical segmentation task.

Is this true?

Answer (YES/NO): NO